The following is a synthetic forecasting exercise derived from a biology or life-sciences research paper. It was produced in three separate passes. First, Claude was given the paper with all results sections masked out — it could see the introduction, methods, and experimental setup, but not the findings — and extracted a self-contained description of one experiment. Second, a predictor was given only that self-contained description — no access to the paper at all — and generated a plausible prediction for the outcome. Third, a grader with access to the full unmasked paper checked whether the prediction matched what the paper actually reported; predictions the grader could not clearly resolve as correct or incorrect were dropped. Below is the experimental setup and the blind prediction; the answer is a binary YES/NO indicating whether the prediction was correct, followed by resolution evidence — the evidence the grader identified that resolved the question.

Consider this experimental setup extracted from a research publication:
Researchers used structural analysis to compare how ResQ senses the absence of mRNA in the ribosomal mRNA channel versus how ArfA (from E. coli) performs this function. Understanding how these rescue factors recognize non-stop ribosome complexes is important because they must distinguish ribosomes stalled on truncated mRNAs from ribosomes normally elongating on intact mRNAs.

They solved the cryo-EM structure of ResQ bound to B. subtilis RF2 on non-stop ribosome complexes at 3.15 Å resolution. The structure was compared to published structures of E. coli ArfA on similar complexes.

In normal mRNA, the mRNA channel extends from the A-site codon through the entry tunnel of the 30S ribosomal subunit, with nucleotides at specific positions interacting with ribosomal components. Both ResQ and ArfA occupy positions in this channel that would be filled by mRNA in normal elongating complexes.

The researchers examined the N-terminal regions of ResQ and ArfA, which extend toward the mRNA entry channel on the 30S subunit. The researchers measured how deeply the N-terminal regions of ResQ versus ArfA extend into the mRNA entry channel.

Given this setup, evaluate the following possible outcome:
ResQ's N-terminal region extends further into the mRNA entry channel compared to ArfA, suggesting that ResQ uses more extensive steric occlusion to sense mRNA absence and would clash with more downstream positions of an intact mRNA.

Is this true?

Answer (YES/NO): NO